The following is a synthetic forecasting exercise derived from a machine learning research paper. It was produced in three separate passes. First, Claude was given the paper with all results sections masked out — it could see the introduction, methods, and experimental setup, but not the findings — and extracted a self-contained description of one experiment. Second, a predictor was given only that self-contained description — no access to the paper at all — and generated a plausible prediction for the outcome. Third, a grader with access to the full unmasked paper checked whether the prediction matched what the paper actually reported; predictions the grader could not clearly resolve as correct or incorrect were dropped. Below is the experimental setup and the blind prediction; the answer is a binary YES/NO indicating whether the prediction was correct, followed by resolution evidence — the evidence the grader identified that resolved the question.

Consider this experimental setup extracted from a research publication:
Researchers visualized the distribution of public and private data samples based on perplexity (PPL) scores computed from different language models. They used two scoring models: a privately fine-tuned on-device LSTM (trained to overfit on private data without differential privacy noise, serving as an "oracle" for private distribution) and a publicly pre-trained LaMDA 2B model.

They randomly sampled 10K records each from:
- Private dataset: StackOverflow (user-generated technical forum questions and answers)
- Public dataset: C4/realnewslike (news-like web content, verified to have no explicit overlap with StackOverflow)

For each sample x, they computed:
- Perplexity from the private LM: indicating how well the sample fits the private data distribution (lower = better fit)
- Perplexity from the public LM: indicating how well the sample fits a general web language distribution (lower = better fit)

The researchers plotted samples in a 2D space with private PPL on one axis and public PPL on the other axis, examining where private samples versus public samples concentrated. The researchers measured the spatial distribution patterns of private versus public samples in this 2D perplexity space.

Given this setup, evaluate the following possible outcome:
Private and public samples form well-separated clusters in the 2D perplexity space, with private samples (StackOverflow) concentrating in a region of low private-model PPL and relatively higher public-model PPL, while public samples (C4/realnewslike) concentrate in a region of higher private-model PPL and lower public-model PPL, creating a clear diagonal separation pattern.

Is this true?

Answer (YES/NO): NO